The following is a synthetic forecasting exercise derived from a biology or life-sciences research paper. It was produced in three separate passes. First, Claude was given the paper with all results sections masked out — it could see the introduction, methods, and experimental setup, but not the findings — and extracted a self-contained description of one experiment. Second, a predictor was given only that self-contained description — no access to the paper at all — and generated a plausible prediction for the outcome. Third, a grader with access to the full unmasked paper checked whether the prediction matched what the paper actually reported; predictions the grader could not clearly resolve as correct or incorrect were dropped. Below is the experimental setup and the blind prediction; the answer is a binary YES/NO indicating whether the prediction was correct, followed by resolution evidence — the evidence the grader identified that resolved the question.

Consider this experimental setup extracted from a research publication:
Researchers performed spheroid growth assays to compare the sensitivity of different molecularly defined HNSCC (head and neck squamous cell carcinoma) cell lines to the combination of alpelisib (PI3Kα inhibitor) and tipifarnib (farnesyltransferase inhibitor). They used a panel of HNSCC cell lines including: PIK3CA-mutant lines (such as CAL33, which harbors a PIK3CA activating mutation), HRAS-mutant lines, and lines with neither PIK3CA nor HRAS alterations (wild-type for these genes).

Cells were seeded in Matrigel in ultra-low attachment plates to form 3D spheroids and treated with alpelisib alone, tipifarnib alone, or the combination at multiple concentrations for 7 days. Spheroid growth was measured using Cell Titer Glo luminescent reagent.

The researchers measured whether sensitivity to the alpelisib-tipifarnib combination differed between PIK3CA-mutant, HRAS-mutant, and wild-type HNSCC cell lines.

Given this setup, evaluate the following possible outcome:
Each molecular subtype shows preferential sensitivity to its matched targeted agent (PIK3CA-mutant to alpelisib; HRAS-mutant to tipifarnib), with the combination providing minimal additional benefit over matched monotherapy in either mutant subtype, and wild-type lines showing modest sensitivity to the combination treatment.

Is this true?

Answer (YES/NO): NO